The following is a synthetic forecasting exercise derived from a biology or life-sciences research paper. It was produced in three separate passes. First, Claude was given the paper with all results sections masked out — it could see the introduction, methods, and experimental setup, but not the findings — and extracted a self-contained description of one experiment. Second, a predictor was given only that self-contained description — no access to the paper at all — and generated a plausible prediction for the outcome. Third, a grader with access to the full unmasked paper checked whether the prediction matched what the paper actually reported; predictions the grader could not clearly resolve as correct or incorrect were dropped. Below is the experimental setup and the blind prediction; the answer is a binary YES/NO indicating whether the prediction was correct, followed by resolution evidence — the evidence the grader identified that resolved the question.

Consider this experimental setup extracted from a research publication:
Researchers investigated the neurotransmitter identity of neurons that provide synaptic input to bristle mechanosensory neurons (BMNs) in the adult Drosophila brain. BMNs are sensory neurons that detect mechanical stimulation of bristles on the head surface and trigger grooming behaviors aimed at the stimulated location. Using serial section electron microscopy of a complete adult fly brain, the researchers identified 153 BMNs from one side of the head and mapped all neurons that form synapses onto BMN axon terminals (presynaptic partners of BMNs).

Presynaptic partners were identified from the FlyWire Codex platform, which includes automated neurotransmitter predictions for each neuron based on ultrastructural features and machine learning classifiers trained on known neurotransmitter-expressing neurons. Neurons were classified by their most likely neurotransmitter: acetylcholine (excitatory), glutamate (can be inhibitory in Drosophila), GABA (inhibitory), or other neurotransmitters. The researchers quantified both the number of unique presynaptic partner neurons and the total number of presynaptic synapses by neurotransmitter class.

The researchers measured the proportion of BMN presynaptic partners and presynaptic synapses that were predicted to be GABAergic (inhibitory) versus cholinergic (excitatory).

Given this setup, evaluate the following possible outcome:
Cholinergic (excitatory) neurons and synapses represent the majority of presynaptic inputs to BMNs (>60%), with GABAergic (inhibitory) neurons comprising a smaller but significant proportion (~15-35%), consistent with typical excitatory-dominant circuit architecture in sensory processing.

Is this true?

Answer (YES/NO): NO